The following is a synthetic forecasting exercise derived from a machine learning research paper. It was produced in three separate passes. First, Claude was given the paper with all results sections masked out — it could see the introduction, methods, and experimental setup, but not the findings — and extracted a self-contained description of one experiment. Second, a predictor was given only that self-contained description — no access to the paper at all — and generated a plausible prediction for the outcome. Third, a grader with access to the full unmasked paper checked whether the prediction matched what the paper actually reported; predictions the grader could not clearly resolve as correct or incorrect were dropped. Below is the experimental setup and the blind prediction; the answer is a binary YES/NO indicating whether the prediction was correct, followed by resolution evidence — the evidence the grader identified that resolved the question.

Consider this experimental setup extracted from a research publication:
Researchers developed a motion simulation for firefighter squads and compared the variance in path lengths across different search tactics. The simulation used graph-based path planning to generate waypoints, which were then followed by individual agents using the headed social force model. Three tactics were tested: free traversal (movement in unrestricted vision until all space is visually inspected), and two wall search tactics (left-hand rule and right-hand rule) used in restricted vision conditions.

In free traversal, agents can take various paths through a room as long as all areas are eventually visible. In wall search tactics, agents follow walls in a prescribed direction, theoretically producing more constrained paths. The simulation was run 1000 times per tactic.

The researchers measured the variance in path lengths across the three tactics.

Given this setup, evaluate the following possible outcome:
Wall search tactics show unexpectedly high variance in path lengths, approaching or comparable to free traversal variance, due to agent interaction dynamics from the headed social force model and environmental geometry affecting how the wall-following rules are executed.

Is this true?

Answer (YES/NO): NO